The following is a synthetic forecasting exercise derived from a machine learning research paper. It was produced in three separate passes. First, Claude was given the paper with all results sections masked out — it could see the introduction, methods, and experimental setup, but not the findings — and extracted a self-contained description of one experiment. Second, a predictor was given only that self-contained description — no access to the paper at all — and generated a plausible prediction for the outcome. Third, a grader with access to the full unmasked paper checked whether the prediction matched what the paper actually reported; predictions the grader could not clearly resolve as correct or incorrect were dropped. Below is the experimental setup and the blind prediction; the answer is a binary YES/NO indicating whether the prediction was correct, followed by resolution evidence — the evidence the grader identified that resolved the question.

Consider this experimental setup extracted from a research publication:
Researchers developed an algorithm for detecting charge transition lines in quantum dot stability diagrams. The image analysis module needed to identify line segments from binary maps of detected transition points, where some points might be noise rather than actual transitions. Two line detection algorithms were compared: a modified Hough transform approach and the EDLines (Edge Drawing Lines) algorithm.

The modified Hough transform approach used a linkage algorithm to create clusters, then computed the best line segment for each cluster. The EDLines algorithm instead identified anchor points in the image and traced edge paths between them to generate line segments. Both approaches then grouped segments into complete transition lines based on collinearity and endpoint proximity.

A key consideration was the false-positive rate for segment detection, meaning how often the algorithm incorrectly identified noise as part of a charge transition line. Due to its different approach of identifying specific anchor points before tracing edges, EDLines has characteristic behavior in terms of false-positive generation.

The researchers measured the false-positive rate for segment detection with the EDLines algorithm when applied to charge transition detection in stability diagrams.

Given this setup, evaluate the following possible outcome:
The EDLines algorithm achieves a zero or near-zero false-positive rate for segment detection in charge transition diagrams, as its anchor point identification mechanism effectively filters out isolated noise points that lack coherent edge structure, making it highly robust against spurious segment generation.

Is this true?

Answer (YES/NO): YES